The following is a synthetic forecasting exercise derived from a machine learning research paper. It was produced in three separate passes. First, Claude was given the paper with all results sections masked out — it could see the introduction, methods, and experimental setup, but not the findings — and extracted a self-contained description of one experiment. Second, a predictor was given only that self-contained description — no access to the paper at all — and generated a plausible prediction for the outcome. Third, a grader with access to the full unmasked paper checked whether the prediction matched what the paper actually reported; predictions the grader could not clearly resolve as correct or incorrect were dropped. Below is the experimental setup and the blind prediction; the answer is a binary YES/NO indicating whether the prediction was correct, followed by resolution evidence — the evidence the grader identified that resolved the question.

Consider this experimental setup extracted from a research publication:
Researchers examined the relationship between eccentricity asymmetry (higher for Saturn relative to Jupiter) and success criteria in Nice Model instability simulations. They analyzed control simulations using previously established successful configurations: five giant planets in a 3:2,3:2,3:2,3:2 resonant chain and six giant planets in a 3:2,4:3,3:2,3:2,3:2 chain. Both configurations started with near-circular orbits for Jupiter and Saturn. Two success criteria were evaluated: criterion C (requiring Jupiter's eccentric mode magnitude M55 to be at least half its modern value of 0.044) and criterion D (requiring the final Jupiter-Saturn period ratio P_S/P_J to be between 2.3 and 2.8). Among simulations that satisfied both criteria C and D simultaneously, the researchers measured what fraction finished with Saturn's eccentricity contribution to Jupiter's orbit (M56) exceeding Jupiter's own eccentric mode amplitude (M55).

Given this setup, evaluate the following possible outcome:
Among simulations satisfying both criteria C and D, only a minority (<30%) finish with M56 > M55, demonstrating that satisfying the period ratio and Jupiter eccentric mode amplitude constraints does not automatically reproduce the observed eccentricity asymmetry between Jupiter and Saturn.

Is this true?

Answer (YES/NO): NO